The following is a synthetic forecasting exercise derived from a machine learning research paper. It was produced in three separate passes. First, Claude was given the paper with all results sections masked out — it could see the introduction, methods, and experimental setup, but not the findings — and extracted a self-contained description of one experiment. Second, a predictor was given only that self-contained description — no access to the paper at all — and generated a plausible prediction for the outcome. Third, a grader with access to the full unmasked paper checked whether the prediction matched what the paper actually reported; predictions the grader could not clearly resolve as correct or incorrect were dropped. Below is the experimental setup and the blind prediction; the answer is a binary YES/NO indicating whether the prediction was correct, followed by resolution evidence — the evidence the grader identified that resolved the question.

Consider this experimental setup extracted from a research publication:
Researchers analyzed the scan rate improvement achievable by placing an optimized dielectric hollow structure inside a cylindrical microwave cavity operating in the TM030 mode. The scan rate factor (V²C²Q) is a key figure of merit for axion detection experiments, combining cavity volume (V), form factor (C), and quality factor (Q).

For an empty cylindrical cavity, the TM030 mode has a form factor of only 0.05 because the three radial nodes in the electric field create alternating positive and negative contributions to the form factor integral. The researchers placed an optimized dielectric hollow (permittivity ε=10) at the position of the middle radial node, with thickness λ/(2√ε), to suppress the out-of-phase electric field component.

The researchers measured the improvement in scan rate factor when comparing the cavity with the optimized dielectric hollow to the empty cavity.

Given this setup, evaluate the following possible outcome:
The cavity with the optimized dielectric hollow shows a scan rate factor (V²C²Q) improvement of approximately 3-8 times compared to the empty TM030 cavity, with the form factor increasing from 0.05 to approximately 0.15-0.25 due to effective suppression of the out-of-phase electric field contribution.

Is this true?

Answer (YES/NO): NO